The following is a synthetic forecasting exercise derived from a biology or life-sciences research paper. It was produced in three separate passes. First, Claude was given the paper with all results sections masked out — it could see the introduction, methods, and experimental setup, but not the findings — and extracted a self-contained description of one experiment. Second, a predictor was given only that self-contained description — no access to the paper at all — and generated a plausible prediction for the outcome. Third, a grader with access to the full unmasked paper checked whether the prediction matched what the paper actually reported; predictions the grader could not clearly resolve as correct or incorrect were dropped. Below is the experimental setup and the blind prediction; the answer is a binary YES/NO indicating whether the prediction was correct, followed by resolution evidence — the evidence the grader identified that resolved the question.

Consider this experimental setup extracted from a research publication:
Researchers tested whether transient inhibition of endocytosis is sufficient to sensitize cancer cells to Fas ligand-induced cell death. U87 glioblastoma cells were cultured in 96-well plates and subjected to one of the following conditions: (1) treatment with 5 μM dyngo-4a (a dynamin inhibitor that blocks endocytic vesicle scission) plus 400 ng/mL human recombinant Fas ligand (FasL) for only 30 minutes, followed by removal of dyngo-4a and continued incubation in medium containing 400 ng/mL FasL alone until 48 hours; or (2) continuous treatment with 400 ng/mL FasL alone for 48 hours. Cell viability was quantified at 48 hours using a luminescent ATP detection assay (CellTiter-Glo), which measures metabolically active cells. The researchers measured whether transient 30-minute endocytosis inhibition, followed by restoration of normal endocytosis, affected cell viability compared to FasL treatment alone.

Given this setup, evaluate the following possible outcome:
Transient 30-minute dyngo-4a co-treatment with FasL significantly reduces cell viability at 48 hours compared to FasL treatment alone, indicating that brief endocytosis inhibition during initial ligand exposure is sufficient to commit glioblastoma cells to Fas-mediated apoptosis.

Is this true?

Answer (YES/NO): YES